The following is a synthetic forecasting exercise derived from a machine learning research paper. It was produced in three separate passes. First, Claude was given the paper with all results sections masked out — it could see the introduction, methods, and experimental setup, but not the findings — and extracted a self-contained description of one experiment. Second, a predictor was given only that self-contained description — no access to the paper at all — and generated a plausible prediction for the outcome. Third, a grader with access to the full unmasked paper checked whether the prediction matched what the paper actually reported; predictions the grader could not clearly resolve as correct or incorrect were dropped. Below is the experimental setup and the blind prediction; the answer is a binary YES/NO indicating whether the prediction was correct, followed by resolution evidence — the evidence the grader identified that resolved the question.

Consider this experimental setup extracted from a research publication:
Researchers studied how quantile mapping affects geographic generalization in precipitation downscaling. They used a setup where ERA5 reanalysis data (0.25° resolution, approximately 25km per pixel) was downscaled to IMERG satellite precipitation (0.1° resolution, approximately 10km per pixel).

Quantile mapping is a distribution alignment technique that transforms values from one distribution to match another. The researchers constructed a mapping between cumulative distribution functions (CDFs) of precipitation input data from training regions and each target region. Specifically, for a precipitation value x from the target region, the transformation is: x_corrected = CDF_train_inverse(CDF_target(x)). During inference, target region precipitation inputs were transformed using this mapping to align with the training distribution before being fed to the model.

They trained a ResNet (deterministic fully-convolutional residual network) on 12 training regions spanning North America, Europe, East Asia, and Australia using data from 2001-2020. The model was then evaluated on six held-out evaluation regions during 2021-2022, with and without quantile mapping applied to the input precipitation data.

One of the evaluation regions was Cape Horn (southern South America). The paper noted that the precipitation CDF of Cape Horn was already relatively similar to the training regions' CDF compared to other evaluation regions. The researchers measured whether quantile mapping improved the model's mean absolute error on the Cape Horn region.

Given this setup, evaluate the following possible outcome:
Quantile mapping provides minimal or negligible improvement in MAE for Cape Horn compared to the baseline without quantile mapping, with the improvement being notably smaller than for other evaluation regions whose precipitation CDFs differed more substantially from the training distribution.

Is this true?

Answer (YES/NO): NO